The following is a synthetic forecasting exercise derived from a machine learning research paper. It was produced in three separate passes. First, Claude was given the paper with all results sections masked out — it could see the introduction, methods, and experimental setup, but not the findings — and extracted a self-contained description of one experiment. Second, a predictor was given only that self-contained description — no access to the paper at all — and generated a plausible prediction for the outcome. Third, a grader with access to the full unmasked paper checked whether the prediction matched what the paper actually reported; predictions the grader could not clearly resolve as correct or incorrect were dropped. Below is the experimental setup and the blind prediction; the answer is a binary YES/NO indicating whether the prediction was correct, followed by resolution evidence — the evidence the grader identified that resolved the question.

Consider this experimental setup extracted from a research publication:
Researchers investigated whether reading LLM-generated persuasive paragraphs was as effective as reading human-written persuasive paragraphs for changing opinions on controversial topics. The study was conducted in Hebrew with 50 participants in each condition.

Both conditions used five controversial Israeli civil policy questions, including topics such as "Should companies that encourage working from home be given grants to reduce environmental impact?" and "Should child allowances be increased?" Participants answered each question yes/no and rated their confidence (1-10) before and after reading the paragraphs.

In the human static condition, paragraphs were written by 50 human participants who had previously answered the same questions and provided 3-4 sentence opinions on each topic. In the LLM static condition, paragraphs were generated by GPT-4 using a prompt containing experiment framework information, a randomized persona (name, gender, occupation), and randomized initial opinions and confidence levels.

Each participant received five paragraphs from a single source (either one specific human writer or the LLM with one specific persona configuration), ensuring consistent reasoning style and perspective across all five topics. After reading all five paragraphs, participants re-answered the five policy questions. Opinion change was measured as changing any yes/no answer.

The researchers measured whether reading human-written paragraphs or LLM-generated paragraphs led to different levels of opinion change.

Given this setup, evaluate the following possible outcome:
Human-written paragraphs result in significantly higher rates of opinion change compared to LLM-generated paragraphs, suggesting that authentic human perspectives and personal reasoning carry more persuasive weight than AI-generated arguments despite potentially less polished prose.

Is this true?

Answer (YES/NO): NO